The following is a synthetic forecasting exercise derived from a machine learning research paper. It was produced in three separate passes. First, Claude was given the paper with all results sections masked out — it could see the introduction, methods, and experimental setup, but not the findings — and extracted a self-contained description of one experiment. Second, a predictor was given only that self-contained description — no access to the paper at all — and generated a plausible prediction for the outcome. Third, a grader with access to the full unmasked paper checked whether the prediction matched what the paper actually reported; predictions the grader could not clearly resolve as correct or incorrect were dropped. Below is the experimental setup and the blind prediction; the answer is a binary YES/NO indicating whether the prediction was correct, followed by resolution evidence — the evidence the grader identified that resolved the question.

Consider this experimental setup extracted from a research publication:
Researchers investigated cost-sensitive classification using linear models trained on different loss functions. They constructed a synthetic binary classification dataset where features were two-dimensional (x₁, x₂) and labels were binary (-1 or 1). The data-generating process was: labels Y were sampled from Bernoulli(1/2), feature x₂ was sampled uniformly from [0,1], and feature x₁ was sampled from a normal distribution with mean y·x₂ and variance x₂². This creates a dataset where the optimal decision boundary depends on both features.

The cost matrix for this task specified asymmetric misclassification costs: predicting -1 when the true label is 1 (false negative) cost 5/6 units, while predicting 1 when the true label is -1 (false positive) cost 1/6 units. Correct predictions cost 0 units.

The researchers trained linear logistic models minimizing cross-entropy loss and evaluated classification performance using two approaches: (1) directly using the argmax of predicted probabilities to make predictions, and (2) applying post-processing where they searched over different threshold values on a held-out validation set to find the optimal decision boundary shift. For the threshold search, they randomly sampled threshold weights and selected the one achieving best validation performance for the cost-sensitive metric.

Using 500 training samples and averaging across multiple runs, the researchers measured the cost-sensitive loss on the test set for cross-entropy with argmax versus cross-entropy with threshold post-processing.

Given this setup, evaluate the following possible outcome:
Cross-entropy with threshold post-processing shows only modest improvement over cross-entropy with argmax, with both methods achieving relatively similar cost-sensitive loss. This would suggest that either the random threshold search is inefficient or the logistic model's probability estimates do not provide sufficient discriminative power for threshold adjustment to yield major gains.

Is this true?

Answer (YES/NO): YES